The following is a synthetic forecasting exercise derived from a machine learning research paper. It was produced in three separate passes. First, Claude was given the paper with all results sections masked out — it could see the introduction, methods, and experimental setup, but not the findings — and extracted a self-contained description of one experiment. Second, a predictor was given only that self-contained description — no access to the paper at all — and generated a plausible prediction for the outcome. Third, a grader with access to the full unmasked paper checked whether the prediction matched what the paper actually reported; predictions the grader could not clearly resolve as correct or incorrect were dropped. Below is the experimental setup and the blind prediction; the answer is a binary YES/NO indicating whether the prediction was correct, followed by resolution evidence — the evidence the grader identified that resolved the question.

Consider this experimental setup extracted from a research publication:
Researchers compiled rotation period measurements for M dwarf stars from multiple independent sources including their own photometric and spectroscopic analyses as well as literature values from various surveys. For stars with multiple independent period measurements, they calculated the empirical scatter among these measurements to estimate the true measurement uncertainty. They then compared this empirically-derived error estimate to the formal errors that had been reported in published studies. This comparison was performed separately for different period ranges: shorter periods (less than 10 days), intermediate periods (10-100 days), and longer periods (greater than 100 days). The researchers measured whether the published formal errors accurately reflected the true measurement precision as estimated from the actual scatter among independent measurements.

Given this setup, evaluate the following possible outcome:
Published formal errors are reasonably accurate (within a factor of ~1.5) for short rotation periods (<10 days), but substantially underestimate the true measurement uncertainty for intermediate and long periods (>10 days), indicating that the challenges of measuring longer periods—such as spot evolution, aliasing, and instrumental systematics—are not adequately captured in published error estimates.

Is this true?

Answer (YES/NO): YES